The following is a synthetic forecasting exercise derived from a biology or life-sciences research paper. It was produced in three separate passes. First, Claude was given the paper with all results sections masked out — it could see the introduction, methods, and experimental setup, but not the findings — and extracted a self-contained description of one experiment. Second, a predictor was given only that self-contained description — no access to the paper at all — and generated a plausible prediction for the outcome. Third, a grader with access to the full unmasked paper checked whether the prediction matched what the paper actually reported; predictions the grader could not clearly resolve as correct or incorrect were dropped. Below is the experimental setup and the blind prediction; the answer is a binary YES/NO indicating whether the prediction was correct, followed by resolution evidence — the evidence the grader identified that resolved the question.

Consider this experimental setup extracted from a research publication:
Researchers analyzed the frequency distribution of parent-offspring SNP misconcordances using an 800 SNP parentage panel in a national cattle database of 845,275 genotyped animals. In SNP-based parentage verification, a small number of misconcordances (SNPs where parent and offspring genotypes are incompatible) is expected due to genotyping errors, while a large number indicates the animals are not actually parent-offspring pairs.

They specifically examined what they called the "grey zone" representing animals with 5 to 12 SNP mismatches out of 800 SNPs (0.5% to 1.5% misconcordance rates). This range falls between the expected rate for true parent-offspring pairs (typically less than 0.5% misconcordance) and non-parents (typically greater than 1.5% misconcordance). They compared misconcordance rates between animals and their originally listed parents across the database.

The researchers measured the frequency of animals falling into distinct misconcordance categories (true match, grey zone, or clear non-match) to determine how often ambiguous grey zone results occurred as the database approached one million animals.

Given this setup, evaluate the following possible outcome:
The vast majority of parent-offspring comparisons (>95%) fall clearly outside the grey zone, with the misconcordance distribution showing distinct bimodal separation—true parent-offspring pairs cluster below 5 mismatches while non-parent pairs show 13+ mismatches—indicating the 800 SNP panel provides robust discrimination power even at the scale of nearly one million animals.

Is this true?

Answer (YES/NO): YES